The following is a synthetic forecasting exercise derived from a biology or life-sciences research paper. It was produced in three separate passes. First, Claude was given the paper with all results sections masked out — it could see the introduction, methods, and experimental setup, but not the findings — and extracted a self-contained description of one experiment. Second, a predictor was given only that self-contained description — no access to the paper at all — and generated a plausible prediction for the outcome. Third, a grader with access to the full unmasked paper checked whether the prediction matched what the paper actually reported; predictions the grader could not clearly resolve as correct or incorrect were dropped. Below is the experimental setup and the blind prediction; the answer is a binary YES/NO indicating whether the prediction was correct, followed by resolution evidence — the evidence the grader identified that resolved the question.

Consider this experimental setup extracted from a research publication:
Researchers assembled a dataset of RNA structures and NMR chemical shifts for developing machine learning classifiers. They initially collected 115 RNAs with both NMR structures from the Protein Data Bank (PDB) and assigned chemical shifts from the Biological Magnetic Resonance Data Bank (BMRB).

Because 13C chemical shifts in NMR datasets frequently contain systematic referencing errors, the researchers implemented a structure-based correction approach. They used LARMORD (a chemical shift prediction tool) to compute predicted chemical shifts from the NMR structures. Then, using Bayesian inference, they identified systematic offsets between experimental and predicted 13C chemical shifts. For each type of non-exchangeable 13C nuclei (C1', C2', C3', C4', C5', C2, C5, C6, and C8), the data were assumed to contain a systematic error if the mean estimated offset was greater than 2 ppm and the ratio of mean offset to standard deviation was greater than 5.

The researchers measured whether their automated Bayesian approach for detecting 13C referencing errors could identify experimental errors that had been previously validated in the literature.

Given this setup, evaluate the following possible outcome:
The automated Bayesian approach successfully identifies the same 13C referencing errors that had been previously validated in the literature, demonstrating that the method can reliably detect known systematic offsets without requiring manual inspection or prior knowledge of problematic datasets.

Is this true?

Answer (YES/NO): YES